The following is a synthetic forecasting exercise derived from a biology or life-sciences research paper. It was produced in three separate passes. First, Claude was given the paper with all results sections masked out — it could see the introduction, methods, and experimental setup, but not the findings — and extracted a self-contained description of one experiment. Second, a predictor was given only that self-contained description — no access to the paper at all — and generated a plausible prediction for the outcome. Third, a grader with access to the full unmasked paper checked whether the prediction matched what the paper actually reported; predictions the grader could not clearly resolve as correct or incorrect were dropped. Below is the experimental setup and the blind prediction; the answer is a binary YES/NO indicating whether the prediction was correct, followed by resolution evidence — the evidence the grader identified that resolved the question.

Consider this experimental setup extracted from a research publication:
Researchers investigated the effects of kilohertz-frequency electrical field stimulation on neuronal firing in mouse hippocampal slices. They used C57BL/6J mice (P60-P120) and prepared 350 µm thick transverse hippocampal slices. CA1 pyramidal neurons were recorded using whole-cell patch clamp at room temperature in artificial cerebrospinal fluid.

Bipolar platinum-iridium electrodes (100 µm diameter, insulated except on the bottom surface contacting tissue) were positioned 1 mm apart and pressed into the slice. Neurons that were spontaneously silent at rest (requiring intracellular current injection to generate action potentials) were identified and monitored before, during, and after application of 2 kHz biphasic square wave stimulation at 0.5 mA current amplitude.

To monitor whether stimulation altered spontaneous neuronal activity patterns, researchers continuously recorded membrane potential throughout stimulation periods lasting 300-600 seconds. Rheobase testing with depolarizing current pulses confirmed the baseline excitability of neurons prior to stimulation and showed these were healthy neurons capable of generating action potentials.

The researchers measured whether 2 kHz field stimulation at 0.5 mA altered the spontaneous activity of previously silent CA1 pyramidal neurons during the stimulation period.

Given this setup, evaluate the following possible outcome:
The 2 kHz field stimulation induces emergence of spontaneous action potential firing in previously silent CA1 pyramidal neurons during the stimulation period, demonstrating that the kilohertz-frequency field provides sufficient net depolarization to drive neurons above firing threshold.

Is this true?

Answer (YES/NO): YES